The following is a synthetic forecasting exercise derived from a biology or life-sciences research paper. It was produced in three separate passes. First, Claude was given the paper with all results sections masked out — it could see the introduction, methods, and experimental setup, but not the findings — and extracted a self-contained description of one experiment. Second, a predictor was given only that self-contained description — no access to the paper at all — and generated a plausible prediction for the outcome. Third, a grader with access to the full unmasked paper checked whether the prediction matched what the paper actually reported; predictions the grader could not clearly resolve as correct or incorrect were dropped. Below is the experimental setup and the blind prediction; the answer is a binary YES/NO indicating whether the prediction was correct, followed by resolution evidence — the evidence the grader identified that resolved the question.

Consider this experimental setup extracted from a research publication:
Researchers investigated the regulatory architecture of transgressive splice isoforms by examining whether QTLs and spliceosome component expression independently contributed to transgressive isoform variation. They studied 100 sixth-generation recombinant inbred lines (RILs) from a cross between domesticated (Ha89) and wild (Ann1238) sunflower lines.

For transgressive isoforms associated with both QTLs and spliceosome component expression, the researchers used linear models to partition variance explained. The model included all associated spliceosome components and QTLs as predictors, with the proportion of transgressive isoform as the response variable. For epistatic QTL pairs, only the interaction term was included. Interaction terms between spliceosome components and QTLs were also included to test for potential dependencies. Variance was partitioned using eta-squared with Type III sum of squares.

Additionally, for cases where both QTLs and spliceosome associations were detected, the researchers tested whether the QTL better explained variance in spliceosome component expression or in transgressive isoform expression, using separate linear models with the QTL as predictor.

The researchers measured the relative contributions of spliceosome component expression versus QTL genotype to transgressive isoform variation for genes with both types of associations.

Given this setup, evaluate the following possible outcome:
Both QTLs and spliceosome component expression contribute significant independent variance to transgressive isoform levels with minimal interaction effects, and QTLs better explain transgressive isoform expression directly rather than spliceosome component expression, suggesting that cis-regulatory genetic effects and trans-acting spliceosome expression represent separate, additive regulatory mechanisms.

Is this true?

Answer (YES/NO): NO